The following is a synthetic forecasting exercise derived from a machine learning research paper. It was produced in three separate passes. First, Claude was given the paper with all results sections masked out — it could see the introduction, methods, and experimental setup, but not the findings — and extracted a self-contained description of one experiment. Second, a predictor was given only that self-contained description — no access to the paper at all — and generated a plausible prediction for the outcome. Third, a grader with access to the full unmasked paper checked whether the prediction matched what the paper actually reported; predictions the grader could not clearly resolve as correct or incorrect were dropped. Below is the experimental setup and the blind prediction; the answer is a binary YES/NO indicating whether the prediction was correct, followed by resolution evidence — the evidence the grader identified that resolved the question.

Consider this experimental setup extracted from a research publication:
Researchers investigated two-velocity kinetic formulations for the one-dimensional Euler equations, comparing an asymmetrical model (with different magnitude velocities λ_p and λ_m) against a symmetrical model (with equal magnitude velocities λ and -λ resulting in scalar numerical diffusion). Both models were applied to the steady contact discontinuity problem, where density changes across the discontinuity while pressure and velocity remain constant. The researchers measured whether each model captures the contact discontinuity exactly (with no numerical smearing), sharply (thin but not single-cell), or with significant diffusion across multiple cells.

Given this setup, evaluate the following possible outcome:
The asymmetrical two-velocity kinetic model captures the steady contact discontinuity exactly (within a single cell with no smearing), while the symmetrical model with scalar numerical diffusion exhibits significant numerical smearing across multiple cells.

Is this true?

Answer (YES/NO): NO